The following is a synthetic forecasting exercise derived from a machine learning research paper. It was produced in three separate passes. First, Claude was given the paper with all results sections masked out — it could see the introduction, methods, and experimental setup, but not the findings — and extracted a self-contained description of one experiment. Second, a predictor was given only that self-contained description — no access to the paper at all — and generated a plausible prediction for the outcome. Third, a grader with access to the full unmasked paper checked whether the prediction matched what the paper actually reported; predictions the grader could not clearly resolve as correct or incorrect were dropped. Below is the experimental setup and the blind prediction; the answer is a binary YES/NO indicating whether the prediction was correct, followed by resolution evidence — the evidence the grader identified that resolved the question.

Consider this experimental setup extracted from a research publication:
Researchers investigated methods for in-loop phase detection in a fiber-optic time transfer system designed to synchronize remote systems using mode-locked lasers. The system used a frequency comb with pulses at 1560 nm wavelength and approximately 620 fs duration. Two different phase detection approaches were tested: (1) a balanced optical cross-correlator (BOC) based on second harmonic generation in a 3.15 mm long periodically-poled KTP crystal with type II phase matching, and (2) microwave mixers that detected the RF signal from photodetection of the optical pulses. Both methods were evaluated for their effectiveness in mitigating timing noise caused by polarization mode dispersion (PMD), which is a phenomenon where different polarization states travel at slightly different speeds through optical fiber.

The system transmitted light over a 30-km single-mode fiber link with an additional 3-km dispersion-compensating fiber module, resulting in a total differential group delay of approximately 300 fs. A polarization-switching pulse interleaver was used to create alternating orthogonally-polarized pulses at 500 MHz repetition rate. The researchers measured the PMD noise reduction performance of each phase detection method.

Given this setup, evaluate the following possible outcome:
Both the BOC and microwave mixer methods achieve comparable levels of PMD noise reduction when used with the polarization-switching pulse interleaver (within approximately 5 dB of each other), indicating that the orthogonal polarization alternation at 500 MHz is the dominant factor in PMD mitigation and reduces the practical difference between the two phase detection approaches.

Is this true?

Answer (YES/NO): YES